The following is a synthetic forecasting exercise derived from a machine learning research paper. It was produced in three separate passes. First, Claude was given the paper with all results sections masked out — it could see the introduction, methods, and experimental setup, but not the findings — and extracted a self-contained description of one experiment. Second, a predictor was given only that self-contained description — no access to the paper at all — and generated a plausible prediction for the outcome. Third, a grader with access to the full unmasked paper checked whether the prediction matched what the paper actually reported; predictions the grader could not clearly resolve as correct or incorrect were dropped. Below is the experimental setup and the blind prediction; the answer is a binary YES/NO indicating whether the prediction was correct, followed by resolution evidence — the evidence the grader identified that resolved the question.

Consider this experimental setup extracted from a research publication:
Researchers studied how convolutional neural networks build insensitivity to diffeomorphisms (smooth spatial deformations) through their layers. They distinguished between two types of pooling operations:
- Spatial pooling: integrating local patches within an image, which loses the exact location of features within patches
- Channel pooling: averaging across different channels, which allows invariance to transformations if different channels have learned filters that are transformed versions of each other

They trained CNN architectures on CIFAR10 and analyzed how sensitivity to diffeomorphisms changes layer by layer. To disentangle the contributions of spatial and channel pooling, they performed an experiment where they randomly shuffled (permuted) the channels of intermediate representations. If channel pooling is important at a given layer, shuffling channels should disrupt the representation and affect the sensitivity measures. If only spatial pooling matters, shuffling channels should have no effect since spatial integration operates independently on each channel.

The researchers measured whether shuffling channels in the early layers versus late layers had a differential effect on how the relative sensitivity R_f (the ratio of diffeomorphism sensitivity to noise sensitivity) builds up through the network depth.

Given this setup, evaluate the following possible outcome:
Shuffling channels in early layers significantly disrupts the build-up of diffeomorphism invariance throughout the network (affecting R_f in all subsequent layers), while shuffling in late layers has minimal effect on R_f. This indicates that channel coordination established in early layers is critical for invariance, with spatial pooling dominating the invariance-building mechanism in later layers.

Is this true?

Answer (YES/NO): NO